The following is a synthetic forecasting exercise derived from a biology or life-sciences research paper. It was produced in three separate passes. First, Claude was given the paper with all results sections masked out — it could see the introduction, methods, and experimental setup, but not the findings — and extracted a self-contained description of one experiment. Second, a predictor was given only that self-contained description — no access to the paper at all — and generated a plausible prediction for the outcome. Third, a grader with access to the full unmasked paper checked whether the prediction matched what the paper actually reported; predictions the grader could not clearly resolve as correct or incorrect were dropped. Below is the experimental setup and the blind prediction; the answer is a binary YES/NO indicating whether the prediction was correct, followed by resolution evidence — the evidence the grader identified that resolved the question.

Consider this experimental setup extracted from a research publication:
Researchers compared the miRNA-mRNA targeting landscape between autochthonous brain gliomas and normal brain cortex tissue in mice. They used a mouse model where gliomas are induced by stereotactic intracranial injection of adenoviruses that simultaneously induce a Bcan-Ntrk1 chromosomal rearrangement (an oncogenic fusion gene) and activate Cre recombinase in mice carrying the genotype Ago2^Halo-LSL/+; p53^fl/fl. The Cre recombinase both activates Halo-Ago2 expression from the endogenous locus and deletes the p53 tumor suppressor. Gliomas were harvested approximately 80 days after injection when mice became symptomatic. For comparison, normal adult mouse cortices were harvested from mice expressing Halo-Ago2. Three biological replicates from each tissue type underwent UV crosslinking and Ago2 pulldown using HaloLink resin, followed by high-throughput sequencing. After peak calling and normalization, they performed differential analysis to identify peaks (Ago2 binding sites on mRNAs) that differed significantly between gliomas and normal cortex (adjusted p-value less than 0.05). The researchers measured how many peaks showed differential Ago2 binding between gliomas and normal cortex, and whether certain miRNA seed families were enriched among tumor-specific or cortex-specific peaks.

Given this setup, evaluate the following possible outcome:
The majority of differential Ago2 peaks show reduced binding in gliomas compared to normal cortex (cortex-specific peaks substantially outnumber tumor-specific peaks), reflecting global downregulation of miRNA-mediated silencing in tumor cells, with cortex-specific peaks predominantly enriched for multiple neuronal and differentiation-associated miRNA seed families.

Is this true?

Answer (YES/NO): NO